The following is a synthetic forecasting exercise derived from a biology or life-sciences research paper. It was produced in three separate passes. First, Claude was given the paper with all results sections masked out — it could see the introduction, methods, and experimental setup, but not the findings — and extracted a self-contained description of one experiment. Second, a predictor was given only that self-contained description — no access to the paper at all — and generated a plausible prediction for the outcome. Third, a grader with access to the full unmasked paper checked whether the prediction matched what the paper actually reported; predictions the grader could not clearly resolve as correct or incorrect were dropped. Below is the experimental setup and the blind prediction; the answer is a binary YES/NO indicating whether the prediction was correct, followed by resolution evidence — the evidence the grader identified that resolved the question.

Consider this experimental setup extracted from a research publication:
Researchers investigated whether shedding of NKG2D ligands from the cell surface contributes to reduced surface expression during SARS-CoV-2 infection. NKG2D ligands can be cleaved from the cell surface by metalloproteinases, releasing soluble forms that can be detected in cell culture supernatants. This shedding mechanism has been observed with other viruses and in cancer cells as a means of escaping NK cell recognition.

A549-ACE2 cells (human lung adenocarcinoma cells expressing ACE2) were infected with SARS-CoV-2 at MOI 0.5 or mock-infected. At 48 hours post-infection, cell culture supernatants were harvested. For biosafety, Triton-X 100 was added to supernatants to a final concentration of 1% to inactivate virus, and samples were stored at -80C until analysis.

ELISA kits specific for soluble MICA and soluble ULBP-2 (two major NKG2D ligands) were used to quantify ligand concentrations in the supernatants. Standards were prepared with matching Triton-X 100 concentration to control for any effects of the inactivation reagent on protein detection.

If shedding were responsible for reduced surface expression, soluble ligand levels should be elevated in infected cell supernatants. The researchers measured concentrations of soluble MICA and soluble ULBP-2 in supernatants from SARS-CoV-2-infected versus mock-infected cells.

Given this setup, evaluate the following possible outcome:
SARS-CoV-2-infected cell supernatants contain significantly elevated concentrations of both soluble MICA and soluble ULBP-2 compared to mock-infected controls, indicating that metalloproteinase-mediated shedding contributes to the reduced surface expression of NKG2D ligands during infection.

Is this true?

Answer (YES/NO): NO